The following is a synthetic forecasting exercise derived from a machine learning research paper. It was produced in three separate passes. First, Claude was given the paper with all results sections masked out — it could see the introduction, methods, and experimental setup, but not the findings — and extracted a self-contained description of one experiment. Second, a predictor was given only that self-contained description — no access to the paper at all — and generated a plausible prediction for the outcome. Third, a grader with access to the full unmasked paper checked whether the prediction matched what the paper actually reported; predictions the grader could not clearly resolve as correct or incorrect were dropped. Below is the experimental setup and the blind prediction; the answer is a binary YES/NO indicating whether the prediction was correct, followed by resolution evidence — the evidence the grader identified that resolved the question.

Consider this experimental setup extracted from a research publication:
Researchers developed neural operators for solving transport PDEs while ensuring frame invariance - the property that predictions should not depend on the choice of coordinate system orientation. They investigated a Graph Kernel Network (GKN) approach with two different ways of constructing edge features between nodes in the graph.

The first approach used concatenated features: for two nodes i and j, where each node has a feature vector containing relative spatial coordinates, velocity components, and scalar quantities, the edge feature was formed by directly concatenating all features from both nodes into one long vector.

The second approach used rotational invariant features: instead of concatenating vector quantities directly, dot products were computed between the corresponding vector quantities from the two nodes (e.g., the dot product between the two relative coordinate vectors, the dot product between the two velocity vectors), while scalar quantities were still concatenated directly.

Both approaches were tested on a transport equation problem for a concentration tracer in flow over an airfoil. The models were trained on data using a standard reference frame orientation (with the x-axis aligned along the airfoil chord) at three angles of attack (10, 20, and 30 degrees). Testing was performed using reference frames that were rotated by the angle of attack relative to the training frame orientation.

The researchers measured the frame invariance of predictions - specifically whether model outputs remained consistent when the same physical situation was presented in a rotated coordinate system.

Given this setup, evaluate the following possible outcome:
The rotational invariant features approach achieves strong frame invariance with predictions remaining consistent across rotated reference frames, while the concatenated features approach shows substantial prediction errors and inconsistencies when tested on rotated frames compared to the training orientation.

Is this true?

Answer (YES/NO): YES